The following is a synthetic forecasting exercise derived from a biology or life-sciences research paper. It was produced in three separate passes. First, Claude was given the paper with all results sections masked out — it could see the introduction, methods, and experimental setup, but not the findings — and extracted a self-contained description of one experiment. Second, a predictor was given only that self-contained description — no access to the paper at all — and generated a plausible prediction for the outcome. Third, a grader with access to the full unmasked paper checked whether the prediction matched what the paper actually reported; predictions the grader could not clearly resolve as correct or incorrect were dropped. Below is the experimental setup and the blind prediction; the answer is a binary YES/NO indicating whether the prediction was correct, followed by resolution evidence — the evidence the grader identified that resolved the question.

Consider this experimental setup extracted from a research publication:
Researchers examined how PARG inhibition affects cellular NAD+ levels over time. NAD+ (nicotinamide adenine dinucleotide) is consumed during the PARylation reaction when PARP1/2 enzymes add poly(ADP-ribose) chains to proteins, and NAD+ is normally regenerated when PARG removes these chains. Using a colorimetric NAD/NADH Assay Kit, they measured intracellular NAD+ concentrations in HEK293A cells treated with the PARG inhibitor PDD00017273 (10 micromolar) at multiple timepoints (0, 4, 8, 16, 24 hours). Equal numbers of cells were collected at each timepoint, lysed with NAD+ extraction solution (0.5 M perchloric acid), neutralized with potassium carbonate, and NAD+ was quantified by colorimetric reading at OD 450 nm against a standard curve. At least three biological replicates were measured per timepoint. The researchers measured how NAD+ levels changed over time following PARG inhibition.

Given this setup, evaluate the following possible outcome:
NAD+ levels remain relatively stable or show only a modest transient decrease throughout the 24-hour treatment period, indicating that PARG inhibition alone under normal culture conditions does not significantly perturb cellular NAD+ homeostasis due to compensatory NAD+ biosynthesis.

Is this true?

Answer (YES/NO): YES